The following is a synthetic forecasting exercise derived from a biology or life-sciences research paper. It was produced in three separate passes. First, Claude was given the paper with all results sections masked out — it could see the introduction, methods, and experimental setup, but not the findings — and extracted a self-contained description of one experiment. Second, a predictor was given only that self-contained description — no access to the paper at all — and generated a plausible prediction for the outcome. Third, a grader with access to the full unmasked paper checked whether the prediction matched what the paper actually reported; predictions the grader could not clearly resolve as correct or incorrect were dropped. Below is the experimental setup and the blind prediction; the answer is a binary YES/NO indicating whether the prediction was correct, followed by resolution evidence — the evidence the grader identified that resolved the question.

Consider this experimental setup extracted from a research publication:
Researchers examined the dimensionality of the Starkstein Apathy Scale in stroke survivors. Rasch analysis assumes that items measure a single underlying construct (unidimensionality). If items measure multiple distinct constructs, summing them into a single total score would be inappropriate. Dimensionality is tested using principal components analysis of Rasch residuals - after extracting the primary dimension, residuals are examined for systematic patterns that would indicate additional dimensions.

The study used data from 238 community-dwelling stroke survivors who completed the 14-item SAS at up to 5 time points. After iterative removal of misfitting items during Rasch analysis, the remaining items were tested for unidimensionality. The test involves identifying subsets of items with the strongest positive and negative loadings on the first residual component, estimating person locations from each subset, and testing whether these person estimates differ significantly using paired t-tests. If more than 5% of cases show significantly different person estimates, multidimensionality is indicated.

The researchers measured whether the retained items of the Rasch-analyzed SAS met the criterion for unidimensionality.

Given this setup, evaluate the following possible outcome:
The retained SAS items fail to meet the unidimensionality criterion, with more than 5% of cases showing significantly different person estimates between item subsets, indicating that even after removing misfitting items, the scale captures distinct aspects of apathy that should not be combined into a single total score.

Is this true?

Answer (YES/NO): NO